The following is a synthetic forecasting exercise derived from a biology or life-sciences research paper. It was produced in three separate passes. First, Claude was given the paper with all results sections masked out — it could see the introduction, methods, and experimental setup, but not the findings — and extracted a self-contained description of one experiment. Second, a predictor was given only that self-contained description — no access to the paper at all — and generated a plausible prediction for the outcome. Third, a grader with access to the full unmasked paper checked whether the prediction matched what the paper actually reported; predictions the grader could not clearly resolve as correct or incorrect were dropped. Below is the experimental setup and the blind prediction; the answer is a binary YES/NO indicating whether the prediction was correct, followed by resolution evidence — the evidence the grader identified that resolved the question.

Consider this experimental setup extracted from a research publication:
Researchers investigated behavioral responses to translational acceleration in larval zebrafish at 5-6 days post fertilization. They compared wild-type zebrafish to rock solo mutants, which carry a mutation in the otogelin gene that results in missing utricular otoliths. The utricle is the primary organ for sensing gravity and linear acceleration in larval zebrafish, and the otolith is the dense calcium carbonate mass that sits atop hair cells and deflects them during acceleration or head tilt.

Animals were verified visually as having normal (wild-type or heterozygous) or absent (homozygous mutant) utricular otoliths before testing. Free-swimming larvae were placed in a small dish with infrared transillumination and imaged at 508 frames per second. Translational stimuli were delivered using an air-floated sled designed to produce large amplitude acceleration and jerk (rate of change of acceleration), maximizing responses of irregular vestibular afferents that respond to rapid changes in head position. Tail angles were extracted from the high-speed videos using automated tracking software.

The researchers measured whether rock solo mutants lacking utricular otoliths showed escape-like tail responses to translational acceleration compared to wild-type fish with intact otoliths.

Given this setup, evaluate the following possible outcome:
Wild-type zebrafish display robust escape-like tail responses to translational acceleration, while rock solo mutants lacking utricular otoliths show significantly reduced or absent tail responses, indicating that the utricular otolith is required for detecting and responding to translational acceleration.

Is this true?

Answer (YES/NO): YES